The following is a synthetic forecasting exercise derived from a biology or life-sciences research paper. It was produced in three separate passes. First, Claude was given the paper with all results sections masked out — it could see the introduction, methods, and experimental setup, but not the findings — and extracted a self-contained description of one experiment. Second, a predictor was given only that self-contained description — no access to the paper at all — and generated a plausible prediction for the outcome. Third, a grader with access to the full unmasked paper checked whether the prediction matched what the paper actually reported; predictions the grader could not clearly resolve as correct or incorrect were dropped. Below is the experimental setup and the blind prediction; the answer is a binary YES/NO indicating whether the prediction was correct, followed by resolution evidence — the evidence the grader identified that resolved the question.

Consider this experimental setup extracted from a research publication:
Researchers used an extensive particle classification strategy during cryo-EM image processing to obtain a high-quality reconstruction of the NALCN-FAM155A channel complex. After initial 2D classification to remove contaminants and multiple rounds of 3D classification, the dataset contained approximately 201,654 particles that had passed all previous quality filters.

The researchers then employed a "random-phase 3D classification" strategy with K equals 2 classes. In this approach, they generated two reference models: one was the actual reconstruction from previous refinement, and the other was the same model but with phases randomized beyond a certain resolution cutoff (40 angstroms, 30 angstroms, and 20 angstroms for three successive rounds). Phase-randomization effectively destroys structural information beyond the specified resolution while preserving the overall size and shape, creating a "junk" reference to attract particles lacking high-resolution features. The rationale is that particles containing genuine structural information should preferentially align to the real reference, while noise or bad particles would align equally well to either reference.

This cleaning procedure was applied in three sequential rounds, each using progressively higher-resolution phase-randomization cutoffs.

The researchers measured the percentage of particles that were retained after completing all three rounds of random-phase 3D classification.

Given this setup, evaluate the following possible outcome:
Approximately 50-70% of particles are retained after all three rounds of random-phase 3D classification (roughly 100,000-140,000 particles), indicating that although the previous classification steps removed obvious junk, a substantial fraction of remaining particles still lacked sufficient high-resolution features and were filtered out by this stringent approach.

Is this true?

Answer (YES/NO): YES